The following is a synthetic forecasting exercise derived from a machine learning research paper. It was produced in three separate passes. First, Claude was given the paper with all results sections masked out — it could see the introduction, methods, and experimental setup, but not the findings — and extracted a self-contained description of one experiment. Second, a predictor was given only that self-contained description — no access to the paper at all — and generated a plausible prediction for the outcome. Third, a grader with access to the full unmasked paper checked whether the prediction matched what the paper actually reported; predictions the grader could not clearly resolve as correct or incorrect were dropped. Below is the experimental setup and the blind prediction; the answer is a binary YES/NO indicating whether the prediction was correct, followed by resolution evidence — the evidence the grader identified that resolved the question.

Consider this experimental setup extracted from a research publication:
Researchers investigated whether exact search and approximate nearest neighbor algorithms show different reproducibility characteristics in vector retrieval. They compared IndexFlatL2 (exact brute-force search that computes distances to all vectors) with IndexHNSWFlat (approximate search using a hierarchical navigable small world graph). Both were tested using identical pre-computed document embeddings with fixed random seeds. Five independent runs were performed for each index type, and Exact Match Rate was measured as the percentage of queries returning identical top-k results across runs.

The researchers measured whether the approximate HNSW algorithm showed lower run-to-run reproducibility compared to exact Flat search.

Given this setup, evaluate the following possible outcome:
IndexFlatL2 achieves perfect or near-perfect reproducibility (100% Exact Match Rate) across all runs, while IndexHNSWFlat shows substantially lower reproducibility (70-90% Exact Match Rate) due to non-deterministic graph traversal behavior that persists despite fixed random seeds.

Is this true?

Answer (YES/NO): NO